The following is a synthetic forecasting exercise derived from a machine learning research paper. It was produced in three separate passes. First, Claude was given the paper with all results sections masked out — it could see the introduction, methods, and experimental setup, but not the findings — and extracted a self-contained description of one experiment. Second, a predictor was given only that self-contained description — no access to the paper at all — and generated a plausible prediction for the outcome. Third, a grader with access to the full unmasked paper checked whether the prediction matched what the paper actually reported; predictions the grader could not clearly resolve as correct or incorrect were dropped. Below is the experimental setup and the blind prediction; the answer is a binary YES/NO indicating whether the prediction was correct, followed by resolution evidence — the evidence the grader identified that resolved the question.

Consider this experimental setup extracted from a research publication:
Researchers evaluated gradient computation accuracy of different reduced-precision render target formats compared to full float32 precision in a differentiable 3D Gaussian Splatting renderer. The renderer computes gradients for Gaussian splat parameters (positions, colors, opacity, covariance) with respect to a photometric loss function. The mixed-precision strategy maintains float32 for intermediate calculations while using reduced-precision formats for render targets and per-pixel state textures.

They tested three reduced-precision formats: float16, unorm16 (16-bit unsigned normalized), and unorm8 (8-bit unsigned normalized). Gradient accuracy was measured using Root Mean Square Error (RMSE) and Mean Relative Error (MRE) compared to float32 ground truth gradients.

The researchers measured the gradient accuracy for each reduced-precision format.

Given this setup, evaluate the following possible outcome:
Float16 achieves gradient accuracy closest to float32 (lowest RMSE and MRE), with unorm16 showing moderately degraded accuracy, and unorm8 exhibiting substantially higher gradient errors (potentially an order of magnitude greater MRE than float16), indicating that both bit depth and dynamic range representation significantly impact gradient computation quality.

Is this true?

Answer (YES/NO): NO